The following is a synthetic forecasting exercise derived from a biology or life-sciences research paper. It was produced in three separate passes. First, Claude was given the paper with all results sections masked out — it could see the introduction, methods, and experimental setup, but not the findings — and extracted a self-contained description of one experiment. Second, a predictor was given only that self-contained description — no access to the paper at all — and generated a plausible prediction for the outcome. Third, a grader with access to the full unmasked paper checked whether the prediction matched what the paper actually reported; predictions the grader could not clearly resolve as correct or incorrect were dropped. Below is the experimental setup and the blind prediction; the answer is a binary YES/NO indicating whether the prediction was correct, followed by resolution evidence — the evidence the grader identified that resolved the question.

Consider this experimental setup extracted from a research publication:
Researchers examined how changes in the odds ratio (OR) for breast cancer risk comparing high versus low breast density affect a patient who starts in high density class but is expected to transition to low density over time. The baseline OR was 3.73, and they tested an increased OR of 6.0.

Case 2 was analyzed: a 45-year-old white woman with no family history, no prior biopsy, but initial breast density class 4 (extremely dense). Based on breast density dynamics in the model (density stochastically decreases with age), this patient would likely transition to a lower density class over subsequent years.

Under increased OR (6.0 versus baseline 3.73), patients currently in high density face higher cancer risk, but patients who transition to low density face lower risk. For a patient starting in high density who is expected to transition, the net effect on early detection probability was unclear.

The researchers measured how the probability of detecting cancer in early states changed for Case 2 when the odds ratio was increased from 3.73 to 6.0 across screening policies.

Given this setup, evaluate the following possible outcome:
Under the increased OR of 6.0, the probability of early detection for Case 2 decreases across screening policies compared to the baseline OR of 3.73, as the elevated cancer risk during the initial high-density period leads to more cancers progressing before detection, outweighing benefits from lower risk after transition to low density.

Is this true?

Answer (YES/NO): NO